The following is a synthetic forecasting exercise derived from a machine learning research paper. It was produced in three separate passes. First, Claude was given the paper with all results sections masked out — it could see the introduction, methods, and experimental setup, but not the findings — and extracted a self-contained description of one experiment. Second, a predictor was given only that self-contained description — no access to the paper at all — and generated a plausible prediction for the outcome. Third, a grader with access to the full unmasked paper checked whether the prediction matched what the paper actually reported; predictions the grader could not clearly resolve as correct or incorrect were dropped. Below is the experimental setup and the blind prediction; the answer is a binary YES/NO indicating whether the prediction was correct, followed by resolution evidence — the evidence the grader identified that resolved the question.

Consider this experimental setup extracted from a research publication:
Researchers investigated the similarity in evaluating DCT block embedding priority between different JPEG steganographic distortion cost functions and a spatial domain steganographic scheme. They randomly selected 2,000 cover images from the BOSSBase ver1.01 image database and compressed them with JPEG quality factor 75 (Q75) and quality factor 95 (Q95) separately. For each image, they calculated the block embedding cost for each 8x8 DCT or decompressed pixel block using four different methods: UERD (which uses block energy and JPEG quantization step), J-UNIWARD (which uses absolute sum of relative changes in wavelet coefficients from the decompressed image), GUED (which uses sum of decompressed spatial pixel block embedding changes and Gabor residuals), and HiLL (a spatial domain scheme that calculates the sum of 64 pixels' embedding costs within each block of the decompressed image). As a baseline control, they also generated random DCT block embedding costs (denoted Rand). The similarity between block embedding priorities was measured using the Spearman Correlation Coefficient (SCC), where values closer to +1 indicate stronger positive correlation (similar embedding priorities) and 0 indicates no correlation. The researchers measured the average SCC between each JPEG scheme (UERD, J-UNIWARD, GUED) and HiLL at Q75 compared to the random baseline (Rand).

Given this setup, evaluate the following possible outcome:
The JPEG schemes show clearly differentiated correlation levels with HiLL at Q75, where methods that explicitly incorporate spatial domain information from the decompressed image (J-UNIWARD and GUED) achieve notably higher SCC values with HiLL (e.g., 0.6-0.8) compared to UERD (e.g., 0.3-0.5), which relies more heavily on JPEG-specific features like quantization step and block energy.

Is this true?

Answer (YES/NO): NO